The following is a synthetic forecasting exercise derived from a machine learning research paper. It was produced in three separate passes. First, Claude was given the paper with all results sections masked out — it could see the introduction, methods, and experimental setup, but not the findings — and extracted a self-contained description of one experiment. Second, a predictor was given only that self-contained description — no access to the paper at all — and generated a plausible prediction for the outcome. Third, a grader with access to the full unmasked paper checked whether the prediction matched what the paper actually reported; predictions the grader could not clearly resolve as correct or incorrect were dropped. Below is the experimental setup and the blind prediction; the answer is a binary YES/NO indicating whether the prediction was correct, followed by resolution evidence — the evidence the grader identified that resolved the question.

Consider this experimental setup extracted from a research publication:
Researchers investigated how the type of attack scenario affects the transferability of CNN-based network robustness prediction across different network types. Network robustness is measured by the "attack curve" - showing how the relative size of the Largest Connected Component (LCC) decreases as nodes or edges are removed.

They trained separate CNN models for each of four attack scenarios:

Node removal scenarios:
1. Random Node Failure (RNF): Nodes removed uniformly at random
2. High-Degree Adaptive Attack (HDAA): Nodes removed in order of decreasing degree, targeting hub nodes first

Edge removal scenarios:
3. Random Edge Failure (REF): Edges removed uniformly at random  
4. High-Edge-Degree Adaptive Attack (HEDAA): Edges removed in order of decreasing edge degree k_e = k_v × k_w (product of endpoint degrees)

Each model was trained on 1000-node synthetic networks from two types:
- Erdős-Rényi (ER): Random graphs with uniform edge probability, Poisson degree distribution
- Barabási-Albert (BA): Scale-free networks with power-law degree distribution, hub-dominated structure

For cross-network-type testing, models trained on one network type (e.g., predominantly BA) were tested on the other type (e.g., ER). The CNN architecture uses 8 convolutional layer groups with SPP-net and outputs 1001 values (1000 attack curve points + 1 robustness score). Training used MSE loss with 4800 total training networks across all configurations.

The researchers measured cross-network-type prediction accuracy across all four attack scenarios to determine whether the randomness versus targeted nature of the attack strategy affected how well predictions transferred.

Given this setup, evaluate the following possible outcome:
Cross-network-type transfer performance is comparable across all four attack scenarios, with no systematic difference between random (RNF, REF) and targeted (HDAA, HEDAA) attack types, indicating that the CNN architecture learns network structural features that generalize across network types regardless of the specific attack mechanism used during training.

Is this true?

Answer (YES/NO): NO